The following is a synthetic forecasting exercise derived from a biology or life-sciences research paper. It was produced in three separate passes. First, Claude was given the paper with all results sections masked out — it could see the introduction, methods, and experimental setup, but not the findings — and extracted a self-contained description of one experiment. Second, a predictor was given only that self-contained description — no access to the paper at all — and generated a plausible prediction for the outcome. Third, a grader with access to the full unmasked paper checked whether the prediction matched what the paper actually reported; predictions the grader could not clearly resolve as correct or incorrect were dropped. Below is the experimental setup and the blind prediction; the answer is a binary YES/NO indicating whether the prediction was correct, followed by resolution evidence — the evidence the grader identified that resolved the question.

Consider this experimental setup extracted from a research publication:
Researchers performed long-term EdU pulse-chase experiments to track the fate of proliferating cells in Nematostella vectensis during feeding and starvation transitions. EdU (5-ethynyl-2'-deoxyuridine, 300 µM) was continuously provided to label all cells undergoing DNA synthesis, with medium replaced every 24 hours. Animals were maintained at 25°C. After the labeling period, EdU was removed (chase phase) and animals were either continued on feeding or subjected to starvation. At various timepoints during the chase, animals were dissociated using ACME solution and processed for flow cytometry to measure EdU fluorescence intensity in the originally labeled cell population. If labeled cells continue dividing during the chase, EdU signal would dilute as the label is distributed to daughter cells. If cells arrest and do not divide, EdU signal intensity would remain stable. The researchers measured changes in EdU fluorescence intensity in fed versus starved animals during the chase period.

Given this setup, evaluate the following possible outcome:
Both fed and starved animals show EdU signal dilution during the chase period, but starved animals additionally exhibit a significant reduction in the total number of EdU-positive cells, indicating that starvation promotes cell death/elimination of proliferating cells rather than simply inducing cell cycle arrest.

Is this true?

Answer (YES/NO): NO